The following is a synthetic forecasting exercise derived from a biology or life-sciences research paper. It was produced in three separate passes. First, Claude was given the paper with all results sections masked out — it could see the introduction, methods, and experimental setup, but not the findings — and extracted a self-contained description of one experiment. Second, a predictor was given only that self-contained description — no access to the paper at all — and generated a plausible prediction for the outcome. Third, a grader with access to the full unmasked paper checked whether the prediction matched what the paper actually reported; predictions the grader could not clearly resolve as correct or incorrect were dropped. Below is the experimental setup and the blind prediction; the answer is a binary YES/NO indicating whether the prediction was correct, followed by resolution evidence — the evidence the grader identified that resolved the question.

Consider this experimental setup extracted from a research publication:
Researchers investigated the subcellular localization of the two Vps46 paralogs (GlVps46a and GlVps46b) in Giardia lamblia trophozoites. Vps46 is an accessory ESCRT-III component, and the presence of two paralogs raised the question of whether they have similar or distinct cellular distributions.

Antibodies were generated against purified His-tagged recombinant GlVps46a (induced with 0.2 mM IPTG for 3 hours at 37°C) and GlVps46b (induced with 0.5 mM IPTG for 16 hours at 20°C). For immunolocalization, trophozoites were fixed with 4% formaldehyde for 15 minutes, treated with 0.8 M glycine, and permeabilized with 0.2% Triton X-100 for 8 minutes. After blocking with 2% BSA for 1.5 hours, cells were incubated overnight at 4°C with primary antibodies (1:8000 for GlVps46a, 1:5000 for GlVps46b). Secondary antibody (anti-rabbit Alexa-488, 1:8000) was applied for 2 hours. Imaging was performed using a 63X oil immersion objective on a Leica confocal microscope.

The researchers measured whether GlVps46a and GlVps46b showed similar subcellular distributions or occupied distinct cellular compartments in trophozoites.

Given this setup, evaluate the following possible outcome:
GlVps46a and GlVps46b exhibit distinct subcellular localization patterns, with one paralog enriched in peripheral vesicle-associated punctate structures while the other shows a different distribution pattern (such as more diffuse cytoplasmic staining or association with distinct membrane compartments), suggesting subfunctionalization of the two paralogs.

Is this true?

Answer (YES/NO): NO